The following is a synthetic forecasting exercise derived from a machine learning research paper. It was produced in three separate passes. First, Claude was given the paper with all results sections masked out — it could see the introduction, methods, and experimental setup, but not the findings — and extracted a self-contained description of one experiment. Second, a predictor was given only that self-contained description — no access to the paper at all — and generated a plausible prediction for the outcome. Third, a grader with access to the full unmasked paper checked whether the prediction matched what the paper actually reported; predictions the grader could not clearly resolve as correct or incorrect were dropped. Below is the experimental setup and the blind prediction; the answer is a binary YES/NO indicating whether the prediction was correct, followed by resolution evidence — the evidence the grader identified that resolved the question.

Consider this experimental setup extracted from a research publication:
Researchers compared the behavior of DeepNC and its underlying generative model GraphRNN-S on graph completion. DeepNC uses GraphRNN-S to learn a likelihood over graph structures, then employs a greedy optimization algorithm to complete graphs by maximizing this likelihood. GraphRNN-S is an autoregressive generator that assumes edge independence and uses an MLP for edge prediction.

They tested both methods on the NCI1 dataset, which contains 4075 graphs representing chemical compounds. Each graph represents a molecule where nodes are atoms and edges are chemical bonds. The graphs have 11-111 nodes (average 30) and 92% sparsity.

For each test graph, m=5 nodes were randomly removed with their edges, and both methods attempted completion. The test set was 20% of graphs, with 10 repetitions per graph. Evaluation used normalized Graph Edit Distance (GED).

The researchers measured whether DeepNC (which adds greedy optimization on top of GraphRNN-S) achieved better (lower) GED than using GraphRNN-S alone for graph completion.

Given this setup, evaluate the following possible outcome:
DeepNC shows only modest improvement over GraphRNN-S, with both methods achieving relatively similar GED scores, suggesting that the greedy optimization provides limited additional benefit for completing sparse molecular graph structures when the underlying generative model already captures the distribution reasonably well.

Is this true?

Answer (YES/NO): YES